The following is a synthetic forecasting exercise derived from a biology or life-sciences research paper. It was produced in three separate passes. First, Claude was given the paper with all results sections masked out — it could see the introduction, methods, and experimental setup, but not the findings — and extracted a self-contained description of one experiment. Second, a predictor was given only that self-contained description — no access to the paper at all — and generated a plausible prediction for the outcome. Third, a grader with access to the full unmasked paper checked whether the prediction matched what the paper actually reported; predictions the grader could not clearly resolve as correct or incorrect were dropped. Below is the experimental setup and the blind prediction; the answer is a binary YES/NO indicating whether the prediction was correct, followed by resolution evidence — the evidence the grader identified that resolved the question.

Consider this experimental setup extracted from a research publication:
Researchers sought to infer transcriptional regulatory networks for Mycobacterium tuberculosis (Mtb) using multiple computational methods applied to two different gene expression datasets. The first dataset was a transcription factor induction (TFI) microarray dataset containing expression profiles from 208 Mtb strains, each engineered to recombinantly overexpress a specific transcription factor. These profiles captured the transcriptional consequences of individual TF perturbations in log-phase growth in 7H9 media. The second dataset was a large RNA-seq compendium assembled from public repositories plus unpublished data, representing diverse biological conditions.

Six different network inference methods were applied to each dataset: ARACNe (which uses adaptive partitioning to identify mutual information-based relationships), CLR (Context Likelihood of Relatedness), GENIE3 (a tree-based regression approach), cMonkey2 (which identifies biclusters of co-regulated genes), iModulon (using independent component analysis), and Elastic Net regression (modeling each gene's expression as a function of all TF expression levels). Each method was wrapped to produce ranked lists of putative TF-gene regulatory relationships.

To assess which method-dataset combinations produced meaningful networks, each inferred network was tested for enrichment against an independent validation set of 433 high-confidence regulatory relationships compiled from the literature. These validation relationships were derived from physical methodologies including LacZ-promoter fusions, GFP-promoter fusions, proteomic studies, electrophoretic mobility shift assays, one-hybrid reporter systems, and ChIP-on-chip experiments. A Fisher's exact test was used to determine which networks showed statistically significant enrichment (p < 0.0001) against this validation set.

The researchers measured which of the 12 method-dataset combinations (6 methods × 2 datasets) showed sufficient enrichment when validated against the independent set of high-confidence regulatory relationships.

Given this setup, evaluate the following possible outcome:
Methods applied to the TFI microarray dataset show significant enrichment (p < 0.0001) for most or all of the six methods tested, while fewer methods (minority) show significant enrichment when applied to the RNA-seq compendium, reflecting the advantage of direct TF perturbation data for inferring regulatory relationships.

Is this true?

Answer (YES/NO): NO